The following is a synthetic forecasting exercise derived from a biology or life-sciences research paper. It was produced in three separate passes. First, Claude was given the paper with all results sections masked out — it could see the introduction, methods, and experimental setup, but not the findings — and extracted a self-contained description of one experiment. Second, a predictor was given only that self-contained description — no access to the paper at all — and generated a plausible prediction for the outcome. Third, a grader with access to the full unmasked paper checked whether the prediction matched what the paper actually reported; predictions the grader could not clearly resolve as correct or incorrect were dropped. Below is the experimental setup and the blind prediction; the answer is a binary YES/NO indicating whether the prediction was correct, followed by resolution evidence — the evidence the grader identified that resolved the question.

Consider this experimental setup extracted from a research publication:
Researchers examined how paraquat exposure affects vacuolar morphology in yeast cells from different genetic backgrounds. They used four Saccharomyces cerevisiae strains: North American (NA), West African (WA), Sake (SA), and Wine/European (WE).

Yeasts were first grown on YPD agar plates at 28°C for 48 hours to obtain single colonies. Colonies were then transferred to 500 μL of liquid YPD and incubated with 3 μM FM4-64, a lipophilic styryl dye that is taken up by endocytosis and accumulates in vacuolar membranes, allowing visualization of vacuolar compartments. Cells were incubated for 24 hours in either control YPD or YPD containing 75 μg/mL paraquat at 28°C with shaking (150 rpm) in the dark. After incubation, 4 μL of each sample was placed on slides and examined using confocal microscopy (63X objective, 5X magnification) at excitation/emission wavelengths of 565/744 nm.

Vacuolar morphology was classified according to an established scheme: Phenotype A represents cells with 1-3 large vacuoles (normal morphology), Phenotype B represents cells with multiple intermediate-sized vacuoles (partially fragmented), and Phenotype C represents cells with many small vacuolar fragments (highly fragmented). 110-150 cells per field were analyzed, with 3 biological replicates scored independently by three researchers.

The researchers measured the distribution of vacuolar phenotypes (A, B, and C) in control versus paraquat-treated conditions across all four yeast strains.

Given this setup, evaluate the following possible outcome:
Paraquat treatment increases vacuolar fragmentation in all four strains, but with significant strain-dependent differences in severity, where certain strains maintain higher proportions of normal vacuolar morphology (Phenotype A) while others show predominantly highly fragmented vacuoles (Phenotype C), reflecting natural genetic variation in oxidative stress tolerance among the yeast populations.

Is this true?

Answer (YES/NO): NO